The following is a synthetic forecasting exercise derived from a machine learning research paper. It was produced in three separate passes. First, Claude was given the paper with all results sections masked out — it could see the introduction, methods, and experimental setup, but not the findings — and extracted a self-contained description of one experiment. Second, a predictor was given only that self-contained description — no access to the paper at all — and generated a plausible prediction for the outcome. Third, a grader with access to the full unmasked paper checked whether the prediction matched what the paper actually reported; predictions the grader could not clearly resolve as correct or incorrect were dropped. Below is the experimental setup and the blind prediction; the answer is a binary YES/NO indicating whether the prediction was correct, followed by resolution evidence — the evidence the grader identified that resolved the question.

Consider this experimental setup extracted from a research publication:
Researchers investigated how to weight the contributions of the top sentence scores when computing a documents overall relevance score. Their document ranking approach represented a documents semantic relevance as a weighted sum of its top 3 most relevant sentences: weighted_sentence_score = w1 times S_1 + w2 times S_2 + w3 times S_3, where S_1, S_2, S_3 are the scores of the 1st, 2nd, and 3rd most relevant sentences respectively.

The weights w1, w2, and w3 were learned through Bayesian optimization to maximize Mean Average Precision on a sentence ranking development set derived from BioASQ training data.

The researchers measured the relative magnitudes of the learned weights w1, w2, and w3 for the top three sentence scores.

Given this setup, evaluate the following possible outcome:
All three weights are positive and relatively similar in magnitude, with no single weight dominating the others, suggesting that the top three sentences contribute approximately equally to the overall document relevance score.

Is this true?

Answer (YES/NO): NO